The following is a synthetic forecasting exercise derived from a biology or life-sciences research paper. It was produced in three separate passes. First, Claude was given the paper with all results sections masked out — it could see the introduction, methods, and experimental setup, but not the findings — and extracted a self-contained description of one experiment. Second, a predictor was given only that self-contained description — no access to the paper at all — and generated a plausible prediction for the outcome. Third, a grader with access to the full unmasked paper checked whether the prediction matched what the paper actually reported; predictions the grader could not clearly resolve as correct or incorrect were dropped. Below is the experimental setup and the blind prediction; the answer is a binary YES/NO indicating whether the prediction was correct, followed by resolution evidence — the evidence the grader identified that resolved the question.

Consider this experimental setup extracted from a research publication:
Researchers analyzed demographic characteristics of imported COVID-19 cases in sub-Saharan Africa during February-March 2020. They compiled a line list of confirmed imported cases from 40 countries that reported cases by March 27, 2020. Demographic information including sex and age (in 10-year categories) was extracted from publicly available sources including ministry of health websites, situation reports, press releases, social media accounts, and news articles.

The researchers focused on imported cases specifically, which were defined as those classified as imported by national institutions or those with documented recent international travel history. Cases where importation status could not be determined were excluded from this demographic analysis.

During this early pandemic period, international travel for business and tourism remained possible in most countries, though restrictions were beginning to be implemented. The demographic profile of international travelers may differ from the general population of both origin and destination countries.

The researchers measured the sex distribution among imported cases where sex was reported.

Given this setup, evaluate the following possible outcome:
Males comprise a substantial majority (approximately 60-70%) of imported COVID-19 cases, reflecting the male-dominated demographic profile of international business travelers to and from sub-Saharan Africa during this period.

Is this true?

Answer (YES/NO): YES